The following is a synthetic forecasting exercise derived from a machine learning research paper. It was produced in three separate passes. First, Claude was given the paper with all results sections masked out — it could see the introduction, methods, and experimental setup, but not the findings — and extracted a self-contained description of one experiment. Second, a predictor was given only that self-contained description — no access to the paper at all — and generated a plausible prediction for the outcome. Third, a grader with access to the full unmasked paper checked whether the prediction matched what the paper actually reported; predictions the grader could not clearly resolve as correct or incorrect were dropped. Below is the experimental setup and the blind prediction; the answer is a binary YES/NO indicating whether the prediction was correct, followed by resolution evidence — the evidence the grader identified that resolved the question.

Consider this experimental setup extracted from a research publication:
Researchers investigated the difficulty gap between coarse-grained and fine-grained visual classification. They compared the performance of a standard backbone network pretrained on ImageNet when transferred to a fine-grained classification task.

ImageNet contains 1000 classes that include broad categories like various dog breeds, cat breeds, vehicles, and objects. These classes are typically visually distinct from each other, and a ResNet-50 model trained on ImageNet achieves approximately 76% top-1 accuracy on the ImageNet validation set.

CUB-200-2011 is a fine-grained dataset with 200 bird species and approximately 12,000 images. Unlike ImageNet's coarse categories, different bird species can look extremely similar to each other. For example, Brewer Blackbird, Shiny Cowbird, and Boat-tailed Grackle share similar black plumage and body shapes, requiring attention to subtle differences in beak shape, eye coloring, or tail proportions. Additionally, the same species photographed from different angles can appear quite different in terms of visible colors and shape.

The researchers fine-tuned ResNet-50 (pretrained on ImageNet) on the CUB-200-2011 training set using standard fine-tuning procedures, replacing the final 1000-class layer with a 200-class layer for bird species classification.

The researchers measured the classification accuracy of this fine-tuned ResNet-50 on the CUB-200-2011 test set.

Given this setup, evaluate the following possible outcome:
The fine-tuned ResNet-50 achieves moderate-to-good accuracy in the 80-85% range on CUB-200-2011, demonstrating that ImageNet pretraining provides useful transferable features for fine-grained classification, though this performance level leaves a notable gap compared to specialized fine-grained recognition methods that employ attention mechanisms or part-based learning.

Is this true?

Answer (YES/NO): YES